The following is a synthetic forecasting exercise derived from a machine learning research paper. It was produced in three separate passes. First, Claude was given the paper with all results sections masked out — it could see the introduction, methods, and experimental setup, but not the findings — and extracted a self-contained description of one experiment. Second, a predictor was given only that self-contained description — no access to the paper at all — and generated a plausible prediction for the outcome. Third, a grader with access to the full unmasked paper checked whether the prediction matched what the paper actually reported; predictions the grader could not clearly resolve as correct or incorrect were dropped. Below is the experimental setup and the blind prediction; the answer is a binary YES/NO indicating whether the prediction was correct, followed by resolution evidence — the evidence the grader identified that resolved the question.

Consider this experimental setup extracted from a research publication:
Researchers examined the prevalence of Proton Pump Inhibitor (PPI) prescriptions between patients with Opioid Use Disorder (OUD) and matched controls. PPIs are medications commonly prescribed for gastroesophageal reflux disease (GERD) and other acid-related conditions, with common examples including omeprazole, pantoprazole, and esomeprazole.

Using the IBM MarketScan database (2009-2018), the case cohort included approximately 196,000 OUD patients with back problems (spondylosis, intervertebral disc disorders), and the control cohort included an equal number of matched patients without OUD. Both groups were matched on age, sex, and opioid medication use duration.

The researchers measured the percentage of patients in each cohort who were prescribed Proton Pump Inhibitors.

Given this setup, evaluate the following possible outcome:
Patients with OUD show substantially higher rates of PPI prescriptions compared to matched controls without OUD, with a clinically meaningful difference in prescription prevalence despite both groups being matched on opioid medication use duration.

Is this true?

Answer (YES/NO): NO